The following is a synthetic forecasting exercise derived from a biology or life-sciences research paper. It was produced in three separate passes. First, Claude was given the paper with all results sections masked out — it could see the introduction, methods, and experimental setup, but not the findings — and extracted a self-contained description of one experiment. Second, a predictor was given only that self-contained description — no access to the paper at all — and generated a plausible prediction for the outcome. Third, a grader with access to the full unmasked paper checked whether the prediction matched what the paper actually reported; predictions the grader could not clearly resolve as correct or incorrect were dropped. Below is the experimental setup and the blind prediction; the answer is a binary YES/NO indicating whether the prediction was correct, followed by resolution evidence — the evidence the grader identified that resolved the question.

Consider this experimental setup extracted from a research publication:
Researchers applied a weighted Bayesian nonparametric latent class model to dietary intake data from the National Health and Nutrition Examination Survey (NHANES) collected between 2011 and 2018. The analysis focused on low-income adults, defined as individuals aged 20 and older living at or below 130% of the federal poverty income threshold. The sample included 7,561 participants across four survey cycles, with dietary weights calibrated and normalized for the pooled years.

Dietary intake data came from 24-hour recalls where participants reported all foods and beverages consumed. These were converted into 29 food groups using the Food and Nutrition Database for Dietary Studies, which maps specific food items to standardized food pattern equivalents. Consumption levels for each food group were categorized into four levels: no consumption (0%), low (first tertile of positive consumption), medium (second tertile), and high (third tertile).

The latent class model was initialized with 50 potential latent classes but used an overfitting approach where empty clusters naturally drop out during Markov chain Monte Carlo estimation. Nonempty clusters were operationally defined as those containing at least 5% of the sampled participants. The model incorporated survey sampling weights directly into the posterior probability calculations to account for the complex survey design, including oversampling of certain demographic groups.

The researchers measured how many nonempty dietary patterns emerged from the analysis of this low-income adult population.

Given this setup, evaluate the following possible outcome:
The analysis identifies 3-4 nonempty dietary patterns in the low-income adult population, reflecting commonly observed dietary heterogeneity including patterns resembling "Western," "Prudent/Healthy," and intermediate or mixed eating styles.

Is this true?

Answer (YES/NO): NO